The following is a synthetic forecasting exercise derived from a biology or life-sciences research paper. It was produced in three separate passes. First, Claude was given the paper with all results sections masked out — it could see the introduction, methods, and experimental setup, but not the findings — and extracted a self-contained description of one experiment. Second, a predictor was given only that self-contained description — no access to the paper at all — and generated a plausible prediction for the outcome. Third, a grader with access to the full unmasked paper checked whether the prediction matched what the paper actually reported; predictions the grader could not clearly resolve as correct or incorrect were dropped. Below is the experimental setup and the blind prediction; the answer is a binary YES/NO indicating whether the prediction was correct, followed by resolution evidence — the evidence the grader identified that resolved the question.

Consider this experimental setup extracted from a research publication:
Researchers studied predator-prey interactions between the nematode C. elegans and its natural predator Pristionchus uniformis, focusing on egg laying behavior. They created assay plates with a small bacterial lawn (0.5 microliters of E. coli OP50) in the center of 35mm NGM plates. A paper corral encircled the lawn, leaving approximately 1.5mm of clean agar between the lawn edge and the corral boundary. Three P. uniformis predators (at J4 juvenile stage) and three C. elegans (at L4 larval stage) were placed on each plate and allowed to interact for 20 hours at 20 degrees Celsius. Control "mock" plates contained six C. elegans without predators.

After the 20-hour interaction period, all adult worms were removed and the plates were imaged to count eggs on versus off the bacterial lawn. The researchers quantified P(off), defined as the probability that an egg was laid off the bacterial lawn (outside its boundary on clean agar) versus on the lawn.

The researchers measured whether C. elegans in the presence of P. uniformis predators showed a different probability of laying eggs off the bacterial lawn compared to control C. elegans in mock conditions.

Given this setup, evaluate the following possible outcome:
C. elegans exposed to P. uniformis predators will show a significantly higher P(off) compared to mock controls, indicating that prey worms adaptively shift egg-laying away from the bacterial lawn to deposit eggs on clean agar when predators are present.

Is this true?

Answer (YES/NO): YES